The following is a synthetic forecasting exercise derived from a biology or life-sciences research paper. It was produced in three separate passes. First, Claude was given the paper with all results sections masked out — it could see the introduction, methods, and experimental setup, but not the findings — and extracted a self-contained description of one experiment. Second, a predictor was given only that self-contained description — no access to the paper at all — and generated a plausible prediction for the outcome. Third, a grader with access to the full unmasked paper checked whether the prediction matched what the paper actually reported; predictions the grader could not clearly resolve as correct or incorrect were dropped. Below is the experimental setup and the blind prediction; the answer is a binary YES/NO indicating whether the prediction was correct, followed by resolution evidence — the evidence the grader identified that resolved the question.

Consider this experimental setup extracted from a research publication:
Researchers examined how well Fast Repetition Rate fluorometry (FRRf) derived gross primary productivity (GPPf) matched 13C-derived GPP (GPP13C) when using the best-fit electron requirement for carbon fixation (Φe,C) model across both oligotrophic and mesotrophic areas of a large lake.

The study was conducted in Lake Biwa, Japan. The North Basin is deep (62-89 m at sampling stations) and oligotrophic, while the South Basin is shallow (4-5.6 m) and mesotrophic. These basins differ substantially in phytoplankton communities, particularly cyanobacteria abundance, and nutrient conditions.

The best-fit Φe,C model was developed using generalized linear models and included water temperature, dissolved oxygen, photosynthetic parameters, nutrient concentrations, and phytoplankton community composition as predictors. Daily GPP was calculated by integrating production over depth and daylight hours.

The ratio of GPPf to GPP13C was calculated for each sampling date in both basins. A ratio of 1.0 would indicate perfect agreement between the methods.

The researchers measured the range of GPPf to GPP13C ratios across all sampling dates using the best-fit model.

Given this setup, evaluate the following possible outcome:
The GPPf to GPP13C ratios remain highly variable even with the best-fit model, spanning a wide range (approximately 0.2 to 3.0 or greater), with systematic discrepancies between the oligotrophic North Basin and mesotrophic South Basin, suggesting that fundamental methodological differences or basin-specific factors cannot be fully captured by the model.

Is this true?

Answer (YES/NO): NO